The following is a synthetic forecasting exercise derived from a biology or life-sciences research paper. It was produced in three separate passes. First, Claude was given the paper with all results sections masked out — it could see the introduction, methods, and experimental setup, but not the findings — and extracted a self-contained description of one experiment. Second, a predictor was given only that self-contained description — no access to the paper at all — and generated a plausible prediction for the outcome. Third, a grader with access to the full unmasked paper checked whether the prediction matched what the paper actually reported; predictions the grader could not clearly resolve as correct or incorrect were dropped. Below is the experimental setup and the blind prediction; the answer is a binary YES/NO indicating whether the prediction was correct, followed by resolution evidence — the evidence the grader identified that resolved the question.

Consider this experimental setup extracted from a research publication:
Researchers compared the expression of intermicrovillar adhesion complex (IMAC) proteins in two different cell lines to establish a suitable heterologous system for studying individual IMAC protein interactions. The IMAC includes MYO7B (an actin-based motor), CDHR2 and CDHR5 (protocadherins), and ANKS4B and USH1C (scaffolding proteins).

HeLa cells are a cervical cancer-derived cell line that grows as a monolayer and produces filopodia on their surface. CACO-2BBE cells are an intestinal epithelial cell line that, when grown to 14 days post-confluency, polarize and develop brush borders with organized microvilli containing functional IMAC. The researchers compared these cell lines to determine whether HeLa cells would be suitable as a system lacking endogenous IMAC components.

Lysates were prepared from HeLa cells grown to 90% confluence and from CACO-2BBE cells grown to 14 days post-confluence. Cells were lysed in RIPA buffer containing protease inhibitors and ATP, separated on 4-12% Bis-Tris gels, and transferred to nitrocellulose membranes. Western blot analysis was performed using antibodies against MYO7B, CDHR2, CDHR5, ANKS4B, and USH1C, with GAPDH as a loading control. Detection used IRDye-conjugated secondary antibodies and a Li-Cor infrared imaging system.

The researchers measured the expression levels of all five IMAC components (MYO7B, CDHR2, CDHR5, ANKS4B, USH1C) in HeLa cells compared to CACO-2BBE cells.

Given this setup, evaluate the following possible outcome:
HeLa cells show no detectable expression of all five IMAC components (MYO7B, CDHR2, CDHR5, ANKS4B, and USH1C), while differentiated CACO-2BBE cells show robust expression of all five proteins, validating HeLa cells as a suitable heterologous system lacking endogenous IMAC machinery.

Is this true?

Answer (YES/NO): NO